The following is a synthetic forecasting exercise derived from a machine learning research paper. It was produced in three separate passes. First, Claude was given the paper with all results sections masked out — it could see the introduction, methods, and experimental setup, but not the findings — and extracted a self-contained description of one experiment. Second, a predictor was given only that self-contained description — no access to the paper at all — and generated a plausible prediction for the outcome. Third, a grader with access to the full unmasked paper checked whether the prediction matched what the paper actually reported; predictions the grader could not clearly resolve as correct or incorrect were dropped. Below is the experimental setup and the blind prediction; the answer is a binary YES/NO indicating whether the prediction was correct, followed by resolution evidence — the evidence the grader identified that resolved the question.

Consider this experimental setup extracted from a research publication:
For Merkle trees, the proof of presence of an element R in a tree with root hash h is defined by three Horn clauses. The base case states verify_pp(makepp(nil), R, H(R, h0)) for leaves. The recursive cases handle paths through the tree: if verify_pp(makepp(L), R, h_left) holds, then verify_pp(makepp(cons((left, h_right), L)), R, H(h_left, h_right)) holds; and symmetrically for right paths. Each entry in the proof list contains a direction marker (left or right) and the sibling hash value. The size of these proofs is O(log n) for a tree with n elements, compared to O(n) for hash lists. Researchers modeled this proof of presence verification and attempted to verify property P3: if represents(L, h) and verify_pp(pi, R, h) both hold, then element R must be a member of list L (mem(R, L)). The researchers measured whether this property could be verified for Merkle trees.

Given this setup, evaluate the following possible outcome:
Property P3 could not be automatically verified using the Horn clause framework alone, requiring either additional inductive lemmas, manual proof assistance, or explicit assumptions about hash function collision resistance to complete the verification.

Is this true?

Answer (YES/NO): NO